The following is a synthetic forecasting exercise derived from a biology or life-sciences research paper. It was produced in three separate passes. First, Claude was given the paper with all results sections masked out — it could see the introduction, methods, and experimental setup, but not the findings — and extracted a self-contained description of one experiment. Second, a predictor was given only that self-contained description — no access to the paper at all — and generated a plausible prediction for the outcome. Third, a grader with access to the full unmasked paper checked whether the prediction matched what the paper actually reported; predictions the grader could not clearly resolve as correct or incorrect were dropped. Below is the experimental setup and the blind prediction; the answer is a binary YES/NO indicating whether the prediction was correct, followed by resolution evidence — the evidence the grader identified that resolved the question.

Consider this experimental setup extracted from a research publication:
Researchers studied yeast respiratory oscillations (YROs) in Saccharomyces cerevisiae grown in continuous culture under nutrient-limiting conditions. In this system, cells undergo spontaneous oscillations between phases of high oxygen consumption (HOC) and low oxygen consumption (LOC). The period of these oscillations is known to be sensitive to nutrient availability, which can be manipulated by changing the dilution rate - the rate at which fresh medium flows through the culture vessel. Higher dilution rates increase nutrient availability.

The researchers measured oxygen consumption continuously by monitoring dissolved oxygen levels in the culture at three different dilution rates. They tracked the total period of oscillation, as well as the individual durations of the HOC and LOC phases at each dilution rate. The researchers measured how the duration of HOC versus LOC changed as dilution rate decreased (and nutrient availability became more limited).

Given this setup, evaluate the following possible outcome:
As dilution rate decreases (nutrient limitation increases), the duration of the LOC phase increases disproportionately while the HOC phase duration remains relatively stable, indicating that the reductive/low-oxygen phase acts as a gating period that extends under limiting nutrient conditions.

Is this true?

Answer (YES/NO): YES